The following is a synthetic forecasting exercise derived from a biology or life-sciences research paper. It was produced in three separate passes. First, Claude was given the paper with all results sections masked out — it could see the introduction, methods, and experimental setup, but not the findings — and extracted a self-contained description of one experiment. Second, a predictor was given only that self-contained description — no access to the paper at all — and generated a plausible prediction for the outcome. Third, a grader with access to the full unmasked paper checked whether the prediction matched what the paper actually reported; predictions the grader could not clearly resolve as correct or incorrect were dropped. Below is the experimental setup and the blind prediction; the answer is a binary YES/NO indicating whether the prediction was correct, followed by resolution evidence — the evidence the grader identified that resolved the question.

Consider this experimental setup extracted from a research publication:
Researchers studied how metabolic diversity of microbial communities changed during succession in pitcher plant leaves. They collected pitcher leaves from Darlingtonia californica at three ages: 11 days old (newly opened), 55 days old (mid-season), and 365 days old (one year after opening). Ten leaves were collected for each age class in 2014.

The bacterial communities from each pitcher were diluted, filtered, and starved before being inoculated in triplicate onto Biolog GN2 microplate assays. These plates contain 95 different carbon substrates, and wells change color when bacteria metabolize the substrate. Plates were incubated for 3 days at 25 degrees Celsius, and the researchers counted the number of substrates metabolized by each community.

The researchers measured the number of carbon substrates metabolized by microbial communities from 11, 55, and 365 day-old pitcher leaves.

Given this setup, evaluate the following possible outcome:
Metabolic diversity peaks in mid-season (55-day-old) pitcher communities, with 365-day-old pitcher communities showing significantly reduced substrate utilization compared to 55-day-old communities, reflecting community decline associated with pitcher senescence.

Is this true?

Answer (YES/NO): YES